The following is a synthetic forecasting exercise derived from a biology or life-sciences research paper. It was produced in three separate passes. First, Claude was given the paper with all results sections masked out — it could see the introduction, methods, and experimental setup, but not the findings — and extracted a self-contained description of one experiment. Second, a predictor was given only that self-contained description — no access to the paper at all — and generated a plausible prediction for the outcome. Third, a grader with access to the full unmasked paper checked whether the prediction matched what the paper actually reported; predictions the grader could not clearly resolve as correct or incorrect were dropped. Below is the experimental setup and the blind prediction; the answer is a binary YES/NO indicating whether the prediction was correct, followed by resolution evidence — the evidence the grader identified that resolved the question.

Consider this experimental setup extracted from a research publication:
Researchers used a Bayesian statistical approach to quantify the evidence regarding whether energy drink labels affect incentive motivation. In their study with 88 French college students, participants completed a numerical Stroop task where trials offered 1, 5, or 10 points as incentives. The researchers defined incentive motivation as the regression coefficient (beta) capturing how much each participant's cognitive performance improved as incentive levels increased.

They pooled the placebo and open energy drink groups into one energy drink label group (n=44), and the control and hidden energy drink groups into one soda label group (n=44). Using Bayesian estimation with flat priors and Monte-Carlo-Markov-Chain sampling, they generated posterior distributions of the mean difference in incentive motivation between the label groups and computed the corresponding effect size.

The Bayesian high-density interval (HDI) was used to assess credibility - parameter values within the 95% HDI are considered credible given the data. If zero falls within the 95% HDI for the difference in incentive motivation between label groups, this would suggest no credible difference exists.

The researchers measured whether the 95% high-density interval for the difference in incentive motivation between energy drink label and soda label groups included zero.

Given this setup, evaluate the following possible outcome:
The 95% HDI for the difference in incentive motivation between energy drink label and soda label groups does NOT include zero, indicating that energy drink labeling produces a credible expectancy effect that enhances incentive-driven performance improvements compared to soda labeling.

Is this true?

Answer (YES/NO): YES